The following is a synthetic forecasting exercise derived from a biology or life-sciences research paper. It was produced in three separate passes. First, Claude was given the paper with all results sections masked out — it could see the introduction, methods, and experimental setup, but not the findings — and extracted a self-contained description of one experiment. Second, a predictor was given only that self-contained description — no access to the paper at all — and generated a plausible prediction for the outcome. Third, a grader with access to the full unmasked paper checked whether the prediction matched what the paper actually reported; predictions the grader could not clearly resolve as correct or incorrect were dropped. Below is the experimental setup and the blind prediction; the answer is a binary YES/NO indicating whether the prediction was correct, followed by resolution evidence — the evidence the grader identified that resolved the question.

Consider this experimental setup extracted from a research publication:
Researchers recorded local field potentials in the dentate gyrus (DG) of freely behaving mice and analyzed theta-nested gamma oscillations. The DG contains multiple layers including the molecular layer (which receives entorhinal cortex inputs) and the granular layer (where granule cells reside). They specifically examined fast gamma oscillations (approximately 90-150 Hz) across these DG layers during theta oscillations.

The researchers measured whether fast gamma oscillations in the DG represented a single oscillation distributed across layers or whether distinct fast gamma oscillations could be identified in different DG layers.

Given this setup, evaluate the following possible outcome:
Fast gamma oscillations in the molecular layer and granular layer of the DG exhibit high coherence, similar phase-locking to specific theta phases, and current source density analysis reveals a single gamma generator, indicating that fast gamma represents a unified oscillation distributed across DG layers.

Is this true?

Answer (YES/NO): NO